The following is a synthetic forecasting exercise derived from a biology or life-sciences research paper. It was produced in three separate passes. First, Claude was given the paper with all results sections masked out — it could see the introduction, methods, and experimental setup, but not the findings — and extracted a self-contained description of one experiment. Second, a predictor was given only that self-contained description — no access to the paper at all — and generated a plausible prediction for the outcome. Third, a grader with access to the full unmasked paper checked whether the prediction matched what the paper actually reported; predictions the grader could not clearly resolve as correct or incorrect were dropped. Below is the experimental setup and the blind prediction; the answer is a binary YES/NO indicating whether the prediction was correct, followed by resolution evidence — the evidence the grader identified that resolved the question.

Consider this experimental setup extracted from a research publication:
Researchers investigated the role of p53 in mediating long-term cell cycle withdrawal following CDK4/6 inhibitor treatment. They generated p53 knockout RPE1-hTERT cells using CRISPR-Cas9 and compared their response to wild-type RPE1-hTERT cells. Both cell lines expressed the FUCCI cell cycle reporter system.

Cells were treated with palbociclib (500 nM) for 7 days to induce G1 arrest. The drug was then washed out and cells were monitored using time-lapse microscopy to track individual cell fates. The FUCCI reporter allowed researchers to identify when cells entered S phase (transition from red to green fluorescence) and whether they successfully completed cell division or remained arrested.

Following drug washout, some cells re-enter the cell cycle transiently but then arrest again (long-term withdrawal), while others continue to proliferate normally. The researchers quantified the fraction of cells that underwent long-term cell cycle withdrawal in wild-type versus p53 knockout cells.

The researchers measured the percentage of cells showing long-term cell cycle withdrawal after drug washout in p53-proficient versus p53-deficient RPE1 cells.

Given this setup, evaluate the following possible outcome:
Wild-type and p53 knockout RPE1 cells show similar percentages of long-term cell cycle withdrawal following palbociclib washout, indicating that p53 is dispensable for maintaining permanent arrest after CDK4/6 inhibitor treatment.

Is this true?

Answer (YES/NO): NO